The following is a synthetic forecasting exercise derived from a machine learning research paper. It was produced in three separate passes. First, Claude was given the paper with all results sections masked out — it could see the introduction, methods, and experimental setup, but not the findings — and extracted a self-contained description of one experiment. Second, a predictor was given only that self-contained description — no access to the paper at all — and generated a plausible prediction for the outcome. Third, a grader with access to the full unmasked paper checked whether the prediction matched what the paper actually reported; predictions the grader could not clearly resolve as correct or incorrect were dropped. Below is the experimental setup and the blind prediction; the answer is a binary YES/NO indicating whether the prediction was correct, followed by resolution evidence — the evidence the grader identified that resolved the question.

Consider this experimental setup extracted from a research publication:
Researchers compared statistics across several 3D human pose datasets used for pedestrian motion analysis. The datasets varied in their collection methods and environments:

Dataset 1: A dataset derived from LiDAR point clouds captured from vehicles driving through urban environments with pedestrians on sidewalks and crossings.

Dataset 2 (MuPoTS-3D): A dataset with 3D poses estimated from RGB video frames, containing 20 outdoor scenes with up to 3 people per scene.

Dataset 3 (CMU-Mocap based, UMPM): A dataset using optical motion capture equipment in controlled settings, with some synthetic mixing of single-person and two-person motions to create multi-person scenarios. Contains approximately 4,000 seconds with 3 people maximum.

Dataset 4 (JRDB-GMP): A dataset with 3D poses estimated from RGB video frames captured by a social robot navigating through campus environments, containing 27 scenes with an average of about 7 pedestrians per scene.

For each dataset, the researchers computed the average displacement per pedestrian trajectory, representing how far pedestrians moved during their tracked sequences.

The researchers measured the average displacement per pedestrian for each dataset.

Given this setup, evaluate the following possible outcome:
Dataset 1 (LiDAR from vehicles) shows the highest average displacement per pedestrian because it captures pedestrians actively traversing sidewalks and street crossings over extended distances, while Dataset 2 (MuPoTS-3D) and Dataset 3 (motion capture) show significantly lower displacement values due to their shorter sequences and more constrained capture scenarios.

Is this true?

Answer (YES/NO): YES